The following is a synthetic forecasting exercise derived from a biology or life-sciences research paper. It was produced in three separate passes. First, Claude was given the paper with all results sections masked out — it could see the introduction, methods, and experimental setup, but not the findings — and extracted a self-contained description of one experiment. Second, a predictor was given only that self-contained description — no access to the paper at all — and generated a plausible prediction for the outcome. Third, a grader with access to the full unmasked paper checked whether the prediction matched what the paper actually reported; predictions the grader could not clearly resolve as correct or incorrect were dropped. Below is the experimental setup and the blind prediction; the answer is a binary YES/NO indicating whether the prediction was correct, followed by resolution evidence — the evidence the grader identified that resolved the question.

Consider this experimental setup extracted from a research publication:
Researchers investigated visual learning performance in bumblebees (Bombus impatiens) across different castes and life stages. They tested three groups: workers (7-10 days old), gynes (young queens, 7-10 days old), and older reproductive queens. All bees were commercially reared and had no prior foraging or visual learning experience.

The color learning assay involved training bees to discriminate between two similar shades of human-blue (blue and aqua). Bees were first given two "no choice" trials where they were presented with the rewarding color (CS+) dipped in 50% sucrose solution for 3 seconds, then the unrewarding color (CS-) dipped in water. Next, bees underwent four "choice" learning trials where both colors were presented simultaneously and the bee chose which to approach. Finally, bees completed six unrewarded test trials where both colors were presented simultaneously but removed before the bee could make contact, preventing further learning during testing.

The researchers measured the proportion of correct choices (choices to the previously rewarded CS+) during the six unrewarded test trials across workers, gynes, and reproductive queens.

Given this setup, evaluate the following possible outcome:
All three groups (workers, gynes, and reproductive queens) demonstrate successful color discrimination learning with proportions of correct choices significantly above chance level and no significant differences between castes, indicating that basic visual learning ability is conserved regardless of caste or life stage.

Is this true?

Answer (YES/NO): NO